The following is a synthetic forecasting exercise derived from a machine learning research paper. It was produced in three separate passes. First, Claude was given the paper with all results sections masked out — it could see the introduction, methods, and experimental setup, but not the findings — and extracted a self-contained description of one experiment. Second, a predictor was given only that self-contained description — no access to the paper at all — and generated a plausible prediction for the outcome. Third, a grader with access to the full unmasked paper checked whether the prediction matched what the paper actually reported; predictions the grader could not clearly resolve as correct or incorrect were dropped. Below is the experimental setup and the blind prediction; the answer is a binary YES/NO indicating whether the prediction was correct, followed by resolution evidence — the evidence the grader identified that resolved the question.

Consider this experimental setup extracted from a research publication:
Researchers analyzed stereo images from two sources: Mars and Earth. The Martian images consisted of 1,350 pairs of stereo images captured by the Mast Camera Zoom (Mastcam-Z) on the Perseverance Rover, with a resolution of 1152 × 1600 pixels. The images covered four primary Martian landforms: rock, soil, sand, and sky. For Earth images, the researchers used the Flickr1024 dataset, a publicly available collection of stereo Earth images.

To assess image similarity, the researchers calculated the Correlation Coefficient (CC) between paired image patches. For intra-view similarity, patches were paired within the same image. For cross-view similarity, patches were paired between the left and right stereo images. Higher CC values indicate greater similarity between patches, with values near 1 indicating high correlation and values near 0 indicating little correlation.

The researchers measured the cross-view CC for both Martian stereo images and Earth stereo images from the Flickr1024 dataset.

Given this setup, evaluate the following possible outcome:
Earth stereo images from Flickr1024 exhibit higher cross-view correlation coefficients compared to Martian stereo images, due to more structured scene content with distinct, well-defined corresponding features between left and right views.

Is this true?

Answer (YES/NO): NO